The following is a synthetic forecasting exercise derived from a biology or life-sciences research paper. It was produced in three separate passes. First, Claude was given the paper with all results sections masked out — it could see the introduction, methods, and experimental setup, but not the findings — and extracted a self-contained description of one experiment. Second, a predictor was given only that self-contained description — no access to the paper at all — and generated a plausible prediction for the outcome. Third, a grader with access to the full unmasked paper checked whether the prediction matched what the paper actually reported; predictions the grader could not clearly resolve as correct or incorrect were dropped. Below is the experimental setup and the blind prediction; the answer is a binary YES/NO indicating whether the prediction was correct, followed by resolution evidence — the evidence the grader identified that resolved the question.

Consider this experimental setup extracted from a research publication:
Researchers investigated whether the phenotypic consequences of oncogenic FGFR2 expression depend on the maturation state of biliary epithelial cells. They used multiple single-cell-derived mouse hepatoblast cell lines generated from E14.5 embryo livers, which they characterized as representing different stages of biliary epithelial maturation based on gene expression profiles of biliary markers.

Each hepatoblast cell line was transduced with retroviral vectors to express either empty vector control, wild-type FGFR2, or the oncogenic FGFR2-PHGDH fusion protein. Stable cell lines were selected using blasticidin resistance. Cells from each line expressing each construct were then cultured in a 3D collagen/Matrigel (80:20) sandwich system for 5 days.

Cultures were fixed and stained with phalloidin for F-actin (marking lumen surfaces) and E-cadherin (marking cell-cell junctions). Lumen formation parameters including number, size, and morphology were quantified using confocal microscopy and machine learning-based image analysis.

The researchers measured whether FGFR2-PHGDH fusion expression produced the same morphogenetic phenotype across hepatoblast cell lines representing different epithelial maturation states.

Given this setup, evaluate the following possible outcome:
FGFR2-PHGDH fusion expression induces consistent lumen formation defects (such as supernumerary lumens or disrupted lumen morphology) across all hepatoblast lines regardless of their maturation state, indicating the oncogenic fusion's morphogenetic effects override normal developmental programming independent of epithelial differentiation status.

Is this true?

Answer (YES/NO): NO